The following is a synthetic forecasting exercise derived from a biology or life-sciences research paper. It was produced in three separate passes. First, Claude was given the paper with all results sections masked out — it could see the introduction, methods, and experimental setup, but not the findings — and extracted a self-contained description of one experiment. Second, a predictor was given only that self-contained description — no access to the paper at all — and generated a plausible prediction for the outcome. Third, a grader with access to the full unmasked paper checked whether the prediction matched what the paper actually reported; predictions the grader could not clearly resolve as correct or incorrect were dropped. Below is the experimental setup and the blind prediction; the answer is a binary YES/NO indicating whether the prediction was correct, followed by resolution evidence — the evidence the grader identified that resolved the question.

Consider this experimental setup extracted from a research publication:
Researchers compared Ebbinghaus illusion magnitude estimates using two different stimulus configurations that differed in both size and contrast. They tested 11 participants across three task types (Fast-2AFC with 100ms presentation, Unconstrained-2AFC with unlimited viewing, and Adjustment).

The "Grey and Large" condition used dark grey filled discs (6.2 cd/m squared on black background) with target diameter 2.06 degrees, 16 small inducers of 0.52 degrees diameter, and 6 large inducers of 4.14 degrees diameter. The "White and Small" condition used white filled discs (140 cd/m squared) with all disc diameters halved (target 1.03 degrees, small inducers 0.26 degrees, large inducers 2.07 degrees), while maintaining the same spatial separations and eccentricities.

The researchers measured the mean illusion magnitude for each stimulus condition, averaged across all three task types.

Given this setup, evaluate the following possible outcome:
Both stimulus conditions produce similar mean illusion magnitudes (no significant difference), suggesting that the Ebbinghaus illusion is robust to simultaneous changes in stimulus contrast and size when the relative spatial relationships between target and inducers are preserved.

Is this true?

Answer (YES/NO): YES